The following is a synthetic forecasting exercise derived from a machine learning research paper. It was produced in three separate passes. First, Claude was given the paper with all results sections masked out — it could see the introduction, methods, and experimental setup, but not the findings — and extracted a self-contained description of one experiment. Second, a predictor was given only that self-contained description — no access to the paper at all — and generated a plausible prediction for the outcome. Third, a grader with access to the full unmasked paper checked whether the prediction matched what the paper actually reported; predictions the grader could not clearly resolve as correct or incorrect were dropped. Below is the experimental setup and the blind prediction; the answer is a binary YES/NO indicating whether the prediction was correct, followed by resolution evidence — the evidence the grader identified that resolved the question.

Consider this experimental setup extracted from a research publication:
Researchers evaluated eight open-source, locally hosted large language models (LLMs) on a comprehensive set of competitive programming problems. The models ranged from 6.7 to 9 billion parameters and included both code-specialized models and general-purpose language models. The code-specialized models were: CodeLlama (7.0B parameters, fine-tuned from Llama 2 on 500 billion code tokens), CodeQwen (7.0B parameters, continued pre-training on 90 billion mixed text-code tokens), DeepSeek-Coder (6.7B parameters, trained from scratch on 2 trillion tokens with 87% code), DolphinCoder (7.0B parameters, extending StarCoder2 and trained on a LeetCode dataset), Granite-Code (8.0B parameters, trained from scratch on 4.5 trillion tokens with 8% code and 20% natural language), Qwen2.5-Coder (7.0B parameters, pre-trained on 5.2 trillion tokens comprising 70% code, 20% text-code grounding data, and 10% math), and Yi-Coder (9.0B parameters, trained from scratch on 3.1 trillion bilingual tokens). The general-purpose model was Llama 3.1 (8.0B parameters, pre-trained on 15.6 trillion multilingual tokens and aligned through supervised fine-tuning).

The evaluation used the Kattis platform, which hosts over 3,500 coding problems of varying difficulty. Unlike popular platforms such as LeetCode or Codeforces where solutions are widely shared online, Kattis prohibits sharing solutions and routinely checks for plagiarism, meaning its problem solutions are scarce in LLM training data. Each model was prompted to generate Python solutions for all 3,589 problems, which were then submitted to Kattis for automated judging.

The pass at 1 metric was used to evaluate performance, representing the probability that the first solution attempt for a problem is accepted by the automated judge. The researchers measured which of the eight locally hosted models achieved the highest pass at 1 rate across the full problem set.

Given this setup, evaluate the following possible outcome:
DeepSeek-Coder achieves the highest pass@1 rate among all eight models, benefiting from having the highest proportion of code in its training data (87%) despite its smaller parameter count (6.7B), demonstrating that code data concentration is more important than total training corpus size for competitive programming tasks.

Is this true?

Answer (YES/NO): NO